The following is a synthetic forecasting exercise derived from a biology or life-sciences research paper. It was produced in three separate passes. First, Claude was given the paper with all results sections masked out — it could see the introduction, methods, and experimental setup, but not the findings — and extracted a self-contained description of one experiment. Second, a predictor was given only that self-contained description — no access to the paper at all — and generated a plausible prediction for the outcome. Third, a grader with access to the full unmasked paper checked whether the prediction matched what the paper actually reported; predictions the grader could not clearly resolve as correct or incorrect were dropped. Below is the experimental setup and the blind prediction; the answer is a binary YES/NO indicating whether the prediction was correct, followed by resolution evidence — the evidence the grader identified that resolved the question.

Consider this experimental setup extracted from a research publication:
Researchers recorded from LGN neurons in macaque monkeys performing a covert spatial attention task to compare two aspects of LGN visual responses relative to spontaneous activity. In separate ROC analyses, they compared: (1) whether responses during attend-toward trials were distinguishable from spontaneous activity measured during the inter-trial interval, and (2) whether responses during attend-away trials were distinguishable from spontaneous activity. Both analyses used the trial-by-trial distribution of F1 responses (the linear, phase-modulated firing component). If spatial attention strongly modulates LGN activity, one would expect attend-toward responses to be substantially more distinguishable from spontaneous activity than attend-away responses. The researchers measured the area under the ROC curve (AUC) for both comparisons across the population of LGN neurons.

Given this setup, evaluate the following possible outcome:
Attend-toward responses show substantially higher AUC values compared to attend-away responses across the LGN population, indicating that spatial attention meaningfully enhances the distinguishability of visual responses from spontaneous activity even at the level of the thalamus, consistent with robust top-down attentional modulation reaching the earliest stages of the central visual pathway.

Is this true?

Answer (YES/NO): NO